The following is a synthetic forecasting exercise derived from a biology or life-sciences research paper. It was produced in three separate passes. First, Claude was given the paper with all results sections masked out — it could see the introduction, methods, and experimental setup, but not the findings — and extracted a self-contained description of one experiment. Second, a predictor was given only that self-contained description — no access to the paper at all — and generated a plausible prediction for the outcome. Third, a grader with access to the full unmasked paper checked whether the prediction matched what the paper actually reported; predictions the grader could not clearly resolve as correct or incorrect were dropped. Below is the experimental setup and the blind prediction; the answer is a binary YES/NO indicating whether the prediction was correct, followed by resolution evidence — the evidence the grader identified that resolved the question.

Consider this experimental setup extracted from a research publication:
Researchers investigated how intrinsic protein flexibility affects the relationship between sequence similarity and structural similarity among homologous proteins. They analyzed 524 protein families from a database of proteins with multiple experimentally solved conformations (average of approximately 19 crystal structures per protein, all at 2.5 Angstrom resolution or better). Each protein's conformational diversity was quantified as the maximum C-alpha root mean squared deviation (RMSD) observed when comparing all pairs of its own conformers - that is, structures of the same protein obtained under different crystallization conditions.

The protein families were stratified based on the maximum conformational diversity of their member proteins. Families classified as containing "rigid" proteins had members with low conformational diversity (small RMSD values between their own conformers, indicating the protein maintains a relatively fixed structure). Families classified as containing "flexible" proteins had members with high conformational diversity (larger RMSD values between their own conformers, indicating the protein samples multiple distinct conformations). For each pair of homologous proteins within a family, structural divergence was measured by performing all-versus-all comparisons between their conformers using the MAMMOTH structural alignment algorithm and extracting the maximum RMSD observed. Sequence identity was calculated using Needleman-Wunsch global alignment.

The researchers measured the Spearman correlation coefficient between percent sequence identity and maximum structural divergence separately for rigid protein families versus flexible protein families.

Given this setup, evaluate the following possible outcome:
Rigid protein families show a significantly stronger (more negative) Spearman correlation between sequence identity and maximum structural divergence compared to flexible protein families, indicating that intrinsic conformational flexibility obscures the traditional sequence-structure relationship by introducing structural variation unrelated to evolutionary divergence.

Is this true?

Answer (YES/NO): YES